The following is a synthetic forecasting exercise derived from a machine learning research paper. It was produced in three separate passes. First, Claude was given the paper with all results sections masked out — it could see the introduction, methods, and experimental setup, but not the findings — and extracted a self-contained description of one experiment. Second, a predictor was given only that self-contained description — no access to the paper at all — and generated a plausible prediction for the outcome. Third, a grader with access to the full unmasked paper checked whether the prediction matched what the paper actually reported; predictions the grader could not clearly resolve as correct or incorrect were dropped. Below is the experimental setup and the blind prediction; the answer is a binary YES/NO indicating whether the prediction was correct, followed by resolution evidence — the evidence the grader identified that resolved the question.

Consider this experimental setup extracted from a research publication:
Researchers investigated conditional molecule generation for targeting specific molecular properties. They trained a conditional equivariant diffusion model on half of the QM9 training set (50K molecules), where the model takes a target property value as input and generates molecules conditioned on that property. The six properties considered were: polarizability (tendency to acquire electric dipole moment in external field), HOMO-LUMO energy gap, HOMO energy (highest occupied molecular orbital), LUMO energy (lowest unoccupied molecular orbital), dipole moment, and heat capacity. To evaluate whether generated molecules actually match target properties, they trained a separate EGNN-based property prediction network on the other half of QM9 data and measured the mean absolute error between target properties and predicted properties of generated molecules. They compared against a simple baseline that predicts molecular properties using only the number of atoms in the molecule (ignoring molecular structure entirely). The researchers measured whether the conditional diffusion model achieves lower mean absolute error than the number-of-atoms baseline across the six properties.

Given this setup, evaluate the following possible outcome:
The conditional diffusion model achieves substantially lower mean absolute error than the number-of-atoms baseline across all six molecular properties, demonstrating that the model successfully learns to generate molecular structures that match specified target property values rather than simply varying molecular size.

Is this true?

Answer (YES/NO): NO